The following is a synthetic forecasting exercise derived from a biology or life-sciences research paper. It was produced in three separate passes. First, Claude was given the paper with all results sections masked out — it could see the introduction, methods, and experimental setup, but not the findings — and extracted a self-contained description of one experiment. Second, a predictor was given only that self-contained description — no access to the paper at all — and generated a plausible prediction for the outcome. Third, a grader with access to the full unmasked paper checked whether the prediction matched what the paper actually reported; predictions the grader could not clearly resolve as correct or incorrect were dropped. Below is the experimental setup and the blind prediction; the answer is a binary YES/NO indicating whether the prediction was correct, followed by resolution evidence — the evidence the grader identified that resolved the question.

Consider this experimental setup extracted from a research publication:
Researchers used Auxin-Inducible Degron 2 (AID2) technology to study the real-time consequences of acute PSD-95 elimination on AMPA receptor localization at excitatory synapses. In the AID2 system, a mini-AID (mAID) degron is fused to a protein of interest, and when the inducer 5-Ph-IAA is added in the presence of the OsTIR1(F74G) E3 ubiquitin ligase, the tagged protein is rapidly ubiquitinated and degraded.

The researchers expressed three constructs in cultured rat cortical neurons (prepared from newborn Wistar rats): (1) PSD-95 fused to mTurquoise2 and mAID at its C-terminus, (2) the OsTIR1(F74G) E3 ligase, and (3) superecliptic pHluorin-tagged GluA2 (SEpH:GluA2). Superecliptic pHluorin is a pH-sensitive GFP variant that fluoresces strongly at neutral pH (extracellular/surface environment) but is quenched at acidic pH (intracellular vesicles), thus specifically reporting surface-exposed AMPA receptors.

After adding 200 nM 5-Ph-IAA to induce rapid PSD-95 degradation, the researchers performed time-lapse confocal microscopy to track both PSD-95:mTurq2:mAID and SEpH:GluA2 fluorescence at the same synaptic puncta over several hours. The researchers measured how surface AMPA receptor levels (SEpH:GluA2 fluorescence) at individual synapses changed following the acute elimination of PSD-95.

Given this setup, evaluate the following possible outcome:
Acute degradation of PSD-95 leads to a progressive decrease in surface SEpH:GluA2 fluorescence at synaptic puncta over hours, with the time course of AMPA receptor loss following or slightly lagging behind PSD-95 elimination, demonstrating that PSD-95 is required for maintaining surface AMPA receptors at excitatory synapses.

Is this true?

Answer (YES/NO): NO